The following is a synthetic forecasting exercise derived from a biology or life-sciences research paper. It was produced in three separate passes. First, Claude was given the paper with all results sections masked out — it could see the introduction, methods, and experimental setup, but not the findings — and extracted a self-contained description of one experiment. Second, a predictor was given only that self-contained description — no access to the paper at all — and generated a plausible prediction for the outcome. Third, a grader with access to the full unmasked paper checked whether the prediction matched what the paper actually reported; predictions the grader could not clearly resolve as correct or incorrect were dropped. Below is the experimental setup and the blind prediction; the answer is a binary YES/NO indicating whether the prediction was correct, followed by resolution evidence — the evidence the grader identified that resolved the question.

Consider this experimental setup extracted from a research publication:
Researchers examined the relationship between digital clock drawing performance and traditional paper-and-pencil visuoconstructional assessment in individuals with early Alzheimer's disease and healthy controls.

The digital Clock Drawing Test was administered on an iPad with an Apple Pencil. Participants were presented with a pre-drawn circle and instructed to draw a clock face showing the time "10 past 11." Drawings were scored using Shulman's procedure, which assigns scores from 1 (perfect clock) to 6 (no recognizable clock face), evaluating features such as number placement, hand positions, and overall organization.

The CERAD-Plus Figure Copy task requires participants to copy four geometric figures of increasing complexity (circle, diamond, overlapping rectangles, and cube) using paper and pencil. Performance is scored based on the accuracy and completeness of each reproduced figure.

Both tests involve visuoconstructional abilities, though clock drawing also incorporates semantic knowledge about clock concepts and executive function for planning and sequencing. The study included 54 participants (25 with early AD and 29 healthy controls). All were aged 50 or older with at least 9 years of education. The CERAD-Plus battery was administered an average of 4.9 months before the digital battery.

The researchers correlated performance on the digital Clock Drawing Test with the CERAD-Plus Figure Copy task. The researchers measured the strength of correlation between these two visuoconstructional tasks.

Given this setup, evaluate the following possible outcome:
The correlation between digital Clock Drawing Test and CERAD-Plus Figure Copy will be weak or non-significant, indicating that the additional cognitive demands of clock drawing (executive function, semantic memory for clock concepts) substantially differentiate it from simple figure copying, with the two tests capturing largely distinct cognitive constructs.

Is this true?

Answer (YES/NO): NO